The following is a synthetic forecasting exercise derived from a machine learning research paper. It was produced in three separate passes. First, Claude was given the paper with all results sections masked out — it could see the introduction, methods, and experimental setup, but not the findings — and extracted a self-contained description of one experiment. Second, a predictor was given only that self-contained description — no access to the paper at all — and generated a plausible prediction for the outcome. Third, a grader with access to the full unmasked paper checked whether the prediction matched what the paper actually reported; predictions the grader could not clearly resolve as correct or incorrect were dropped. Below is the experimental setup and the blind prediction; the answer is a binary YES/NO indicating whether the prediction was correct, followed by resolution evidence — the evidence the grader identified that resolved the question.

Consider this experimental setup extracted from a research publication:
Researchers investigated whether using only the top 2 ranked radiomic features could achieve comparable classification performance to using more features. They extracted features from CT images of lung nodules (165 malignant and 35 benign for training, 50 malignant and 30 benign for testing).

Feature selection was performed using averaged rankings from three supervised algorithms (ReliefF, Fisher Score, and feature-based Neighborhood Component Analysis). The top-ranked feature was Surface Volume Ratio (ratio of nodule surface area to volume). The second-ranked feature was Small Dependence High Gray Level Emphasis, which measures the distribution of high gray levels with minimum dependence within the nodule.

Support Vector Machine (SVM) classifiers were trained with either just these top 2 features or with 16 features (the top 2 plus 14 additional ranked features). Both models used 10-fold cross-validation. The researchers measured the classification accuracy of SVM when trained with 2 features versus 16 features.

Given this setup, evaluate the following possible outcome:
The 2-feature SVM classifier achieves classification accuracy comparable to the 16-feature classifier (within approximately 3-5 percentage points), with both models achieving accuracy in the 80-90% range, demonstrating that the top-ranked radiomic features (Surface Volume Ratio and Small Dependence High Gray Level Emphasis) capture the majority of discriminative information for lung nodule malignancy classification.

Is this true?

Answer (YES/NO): NO